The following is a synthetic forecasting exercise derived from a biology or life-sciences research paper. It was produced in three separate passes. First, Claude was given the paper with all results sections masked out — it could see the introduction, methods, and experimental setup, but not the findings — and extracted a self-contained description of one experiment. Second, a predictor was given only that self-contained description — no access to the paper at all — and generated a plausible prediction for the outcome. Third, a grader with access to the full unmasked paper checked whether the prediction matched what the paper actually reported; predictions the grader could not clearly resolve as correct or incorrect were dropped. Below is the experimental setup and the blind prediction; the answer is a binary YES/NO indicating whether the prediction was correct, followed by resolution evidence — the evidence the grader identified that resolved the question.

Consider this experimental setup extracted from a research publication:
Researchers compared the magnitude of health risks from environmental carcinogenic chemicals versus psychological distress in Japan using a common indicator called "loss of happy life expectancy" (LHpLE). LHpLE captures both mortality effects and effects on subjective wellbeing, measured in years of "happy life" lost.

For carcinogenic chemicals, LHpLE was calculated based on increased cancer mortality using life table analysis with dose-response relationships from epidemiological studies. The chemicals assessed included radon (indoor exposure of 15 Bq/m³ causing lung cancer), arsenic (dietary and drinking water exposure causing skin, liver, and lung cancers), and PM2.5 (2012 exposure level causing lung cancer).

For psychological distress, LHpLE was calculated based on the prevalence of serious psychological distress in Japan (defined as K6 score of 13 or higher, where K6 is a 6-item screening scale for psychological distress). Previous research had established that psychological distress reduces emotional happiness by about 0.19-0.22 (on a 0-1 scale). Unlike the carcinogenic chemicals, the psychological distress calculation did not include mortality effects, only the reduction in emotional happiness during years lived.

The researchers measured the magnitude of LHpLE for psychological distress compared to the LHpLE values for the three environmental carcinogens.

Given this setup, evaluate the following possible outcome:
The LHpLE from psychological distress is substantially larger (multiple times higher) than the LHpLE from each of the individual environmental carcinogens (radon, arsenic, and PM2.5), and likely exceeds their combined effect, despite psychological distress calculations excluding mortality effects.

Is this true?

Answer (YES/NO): YES